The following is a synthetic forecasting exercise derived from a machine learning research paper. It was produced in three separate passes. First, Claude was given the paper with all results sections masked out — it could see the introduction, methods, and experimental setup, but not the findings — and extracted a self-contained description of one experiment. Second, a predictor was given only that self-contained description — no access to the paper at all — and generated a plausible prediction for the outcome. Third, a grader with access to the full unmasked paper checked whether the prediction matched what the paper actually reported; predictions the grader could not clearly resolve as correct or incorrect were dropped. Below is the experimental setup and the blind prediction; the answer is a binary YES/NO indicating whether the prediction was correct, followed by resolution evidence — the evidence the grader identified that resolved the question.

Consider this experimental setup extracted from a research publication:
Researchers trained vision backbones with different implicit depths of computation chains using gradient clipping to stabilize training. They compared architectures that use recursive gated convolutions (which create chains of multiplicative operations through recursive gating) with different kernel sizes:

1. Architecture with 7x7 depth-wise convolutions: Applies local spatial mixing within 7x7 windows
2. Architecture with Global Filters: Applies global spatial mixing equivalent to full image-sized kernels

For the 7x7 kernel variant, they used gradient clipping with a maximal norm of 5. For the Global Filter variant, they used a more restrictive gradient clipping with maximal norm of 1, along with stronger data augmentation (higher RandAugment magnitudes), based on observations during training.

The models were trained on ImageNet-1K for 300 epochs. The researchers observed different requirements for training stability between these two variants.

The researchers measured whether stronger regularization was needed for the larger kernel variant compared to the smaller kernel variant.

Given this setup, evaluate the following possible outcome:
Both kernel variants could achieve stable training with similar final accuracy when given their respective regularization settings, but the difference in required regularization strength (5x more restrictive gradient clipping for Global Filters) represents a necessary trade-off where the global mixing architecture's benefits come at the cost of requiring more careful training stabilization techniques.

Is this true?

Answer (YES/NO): NO